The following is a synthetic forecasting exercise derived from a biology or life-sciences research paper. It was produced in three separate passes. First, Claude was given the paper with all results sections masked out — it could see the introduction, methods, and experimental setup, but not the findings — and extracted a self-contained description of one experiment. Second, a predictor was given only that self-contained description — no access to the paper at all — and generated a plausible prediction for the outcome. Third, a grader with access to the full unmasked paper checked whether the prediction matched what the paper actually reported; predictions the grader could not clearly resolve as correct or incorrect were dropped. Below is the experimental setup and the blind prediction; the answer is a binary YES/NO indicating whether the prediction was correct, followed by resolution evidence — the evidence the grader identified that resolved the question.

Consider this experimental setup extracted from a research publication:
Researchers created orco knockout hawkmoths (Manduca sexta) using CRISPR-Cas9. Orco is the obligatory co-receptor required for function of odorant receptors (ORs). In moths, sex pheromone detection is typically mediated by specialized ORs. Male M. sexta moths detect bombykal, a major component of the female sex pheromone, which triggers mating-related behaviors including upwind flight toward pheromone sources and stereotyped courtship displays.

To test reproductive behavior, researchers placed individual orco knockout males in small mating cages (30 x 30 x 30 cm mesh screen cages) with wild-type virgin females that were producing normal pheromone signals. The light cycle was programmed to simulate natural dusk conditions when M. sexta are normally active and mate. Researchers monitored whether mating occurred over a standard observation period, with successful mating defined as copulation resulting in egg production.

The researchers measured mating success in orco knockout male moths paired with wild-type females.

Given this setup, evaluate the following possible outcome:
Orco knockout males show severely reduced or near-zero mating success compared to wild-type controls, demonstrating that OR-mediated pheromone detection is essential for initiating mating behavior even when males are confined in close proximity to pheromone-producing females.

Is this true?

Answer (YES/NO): YES